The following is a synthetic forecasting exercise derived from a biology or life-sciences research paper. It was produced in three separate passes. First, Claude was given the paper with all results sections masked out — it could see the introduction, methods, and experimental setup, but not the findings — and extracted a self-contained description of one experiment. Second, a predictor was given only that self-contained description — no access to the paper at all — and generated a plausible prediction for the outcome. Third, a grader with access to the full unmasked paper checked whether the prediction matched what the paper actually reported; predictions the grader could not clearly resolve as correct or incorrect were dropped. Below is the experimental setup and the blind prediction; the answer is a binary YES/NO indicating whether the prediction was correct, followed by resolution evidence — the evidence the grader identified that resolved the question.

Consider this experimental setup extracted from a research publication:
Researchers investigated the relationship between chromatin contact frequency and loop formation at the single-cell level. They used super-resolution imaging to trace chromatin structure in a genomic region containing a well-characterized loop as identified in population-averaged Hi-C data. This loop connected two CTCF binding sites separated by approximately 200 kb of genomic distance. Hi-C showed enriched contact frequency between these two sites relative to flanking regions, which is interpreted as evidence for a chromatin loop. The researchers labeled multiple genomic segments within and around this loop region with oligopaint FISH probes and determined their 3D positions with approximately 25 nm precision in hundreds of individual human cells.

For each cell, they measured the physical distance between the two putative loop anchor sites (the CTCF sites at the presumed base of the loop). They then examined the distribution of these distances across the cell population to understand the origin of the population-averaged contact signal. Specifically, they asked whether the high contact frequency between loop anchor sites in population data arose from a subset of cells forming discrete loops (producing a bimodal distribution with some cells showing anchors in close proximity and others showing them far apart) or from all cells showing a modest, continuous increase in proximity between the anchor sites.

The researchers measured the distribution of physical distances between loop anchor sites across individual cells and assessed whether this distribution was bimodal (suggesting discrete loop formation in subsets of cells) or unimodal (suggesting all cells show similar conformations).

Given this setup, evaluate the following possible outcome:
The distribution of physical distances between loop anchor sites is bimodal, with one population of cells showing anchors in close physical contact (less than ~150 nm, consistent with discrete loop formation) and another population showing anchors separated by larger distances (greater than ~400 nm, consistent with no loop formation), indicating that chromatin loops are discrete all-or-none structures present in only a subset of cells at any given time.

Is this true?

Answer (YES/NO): YES